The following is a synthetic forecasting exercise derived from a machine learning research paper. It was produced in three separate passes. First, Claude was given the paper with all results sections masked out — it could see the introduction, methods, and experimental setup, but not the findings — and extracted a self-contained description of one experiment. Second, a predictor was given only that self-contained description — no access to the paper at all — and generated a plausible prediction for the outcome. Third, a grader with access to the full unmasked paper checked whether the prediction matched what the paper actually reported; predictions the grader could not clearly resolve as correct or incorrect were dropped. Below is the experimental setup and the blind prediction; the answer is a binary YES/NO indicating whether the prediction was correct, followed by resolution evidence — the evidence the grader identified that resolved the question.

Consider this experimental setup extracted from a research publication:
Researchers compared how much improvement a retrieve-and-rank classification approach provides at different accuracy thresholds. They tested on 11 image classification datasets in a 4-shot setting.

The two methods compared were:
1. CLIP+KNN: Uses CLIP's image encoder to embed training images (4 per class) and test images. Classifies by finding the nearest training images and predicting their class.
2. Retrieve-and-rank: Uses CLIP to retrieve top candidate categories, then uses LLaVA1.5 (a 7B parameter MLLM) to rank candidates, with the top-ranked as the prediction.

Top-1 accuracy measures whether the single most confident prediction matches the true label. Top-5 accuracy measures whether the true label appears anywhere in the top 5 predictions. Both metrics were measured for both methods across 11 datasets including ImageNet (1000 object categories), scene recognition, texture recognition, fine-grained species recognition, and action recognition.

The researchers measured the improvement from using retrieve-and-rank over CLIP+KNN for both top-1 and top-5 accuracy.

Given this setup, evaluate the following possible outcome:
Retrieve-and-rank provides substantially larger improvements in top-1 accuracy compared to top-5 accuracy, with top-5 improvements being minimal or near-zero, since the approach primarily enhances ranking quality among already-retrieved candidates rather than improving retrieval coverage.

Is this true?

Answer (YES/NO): NO